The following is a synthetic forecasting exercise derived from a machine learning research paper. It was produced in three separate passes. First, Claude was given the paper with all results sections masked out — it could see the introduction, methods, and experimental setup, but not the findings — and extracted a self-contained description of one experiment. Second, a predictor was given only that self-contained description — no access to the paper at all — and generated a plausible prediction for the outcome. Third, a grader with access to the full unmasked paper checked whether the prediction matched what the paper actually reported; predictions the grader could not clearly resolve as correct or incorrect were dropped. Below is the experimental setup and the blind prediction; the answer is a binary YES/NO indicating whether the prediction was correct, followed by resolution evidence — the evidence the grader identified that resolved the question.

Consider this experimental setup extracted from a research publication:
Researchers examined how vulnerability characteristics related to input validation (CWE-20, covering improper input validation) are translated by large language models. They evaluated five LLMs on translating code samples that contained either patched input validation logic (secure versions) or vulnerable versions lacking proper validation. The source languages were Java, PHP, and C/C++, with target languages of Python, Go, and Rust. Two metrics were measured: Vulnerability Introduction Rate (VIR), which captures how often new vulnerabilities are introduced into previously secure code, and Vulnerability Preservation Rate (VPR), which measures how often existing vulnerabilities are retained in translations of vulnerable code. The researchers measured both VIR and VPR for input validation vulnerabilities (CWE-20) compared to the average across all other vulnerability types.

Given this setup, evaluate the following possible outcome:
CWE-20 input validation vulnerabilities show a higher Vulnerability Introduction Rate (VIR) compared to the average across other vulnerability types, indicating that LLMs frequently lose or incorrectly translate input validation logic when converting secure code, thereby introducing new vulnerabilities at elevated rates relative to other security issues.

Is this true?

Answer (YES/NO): NO